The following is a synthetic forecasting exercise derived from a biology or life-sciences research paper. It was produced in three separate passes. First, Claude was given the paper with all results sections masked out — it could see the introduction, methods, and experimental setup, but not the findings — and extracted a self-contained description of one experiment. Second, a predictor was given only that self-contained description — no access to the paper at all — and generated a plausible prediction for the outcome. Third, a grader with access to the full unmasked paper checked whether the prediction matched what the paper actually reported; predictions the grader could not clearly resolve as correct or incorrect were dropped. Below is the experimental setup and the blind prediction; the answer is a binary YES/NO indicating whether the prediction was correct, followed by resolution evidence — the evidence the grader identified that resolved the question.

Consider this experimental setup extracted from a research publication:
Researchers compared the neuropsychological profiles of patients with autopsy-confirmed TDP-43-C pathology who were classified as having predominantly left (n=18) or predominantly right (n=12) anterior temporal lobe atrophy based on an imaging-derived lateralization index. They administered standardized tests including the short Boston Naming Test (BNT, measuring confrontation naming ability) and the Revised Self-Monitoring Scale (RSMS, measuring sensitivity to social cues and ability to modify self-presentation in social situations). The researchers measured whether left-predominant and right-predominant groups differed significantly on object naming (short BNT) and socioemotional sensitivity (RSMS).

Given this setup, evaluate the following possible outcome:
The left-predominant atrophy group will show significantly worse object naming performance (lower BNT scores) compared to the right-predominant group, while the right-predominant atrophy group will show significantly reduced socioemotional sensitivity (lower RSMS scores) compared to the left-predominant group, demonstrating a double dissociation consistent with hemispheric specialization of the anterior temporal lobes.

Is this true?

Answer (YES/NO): YES